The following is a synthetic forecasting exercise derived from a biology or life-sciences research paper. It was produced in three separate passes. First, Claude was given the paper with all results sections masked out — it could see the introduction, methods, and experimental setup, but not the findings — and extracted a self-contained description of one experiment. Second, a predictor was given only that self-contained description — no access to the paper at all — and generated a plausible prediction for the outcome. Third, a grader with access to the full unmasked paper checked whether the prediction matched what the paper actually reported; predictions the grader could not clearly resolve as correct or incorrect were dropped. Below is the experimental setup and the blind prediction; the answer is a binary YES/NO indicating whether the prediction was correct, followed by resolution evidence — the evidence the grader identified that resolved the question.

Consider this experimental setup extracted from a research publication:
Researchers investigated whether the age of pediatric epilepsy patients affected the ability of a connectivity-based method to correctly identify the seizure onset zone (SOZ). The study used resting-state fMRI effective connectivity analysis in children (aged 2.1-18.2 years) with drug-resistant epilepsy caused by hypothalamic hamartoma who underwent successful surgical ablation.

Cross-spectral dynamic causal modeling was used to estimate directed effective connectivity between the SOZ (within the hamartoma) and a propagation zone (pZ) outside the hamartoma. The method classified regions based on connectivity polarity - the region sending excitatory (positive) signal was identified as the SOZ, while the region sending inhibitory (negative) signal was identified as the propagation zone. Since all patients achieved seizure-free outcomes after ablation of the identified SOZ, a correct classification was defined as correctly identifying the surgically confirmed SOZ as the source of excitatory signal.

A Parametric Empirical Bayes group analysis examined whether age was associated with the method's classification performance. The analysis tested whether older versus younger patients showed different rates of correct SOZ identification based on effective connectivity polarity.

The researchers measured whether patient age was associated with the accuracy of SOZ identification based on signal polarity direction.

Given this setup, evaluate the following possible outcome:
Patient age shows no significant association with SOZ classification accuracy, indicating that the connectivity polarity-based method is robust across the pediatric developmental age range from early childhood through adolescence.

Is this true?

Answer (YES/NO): YES